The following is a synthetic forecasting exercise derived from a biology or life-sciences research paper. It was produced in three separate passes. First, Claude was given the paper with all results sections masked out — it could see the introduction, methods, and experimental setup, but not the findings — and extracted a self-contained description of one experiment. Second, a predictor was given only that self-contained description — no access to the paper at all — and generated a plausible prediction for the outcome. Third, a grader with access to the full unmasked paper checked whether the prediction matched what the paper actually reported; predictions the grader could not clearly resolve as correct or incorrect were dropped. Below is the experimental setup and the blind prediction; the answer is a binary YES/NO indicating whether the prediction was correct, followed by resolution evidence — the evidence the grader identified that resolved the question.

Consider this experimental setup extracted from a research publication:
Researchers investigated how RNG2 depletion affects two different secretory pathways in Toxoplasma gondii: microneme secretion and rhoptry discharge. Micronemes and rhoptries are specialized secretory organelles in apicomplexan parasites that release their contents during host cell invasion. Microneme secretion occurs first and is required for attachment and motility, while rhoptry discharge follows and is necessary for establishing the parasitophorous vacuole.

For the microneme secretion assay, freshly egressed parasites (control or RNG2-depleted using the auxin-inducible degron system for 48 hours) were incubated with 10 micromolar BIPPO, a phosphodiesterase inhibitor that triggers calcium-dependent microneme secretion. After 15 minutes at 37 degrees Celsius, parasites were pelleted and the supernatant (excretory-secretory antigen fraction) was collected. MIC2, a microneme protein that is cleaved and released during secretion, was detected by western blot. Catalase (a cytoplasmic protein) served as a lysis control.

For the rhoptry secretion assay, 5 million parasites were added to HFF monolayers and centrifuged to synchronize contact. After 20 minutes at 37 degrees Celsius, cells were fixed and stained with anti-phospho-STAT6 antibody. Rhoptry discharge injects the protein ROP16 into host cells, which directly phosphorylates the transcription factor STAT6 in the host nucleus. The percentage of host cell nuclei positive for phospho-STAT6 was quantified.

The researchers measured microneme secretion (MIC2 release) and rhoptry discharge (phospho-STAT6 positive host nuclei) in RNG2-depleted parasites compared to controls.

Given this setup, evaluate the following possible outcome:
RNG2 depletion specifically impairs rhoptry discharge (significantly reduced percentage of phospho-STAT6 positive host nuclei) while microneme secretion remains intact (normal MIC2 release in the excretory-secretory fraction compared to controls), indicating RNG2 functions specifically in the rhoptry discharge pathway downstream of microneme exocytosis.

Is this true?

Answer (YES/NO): YES